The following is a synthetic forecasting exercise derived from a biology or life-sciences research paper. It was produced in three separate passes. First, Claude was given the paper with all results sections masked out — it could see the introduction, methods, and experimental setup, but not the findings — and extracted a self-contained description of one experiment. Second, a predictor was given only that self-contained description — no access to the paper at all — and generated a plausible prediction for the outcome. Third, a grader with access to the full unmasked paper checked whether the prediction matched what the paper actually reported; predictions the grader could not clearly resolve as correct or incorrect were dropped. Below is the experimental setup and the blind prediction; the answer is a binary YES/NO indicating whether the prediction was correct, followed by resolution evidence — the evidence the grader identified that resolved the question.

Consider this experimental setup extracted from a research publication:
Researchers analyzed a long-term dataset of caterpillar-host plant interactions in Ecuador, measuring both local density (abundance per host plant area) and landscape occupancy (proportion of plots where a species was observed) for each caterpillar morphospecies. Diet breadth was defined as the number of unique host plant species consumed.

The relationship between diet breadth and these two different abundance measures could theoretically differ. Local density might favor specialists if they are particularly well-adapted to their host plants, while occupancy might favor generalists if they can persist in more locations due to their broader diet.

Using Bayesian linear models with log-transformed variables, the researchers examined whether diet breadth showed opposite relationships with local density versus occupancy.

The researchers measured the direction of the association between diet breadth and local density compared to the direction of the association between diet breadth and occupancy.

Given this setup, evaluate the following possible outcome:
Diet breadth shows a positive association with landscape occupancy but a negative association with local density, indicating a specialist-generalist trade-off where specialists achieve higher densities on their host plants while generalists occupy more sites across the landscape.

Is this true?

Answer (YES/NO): YES